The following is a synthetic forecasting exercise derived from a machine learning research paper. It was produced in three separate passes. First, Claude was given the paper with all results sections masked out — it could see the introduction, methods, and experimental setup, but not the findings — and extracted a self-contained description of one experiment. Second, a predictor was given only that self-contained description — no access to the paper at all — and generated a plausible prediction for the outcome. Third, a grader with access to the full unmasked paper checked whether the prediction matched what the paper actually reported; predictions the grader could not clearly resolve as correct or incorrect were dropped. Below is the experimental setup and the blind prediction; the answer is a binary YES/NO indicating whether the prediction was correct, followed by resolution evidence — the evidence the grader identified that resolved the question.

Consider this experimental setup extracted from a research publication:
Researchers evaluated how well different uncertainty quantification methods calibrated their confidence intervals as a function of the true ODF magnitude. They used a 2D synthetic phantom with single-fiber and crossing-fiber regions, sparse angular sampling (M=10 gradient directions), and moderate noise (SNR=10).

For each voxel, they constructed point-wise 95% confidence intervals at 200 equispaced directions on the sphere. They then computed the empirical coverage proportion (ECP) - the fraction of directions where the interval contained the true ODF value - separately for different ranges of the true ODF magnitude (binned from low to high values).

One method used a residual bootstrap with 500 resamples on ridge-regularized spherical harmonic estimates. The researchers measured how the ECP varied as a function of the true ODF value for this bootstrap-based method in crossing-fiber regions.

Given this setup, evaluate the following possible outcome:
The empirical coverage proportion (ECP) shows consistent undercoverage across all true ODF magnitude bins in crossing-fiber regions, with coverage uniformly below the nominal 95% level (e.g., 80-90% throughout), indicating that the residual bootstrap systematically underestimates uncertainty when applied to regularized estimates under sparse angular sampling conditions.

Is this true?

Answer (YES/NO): NO